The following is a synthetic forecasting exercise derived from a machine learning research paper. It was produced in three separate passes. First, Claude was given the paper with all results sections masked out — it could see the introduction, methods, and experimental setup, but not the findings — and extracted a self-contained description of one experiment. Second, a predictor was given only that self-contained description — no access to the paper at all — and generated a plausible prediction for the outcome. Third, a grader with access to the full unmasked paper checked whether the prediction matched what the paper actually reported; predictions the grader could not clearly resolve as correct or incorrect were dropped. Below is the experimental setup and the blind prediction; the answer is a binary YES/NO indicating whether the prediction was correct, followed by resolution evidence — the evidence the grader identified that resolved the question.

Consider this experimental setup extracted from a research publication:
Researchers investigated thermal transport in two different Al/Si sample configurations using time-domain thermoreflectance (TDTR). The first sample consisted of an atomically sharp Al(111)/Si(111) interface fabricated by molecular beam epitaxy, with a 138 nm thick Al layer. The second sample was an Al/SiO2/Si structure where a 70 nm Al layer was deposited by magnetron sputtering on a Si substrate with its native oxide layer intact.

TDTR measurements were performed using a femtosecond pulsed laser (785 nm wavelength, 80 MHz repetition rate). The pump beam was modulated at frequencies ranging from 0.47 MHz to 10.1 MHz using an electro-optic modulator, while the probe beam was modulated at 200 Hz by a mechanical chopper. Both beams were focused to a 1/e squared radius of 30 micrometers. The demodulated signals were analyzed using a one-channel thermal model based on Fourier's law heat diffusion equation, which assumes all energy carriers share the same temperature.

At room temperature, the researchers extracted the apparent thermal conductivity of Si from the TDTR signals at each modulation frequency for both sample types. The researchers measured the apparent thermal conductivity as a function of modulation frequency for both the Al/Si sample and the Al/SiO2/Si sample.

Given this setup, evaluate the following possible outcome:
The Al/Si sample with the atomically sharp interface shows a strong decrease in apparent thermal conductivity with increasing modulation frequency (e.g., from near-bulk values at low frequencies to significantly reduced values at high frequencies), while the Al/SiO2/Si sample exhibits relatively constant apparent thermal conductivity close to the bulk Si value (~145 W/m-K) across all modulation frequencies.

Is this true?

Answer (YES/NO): YES